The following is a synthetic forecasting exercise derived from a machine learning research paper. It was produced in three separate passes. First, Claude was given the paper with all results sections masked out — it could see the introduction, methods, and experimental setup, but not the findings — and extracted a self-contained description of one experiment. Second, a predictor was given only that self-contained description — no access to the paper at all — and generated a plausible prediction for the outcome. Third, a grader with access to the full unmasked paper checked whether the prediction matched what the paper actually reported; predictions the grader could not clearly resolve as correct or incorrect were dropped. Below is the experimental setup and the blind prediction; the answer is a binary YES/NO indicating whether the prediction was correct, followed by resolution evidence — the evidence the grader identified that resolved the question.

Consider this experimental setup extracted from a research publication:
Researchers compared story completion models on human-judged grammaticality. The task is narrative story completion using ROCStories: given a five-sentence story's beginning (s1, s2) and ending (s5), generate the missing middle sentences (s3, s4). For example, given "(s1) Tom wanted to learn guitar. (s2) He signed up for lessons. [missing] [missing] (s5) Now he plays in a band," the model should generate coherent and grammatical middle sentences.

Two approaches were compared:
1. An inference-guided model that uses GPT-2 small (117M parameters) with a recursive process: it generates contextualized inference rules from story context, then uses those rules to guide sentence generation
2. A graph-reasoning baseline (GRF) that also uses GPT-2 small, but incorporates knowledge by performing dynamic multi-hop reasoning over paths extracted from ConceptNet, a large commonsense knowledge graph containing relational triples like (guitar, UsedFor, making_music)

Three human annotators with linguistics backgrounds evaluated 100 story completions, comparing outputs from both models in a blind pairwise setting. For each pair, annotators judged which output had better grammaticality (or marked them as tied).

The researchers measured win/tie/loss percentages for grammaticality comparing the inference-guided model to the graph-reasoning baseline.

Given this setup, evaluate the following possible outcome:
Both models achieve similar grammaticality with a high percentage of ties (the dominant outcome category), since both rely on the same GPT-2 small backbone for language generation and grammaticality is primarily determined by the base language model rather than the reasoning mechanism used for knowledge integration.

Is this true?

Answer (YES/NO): YES